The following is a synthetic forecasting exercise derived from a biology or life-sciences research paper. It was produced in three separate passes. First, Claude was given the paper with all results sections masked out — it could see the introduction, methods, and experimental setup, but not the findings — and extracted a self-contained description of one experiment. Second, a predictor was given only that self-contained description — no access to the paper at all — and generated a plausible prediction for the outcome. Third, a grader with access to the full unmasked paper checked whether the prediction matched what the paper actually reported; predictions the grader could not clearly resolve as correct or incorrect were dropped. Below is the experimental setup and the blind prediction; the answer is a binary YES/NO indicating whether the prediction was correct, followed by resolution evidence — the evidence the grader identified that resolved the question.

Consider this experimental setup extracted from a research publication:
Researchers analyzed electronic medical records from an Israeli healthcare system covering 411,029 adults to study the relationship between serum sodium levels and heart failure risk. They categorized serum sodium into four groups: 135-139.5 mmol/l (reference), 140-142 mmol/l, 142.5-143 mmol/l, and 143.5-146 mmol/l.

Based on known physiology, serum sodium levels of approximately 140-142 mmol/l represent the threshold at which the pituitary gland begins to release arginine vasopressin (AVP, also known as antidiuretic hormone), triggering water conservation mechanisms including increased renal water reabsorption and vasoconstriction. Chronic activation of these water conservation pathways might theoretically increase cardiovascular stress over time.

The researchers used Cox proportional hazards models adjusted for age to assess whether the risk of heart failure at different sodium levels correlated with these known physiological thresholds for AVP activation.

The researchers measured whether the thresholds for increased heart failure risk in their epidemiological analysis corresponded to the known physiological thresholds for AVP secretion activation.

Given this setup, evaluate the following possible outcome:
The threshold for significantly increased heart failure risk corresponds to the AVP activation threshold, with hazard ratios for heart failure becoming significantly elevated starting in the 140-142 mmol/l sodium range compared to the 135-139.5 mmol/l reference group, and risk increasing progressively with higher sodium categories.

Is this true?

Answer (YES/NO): YES